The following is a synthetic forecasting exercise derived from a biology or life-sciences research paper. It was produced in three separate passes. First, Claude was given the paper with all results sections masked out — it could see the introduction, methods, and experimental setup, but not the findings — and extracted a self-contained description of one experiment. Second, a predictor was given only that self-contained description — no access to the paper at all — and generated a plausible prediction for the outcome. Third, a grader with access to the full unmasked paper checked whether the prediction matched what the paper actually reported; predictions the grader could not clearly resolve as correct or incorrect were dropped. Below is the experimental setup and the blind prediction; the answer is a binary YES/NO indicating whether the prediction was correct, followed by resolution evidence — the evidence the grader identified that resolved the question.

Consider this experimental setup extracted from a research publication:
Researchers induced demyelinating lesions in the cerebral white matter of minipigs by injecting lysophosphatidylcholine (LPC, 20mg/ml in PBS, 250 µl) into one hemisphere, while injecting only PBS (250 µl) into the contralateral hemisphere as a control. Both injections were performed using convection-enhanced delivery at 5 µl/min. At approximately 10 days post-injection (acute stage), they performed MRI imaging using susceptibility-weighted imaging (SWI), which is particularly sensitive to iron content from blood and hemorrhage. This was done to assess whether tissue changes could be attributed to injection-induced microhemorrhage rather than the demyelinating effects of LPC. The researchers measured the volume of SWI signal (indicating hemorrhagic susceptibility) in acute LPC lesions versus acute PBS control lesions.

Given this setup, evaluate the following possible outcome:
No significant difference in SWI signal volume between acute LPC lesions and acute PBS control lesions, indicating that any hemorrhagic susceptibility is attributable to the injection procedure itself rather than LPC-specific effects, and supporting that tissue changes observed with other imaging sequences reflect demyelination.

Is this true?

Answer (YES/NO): YES